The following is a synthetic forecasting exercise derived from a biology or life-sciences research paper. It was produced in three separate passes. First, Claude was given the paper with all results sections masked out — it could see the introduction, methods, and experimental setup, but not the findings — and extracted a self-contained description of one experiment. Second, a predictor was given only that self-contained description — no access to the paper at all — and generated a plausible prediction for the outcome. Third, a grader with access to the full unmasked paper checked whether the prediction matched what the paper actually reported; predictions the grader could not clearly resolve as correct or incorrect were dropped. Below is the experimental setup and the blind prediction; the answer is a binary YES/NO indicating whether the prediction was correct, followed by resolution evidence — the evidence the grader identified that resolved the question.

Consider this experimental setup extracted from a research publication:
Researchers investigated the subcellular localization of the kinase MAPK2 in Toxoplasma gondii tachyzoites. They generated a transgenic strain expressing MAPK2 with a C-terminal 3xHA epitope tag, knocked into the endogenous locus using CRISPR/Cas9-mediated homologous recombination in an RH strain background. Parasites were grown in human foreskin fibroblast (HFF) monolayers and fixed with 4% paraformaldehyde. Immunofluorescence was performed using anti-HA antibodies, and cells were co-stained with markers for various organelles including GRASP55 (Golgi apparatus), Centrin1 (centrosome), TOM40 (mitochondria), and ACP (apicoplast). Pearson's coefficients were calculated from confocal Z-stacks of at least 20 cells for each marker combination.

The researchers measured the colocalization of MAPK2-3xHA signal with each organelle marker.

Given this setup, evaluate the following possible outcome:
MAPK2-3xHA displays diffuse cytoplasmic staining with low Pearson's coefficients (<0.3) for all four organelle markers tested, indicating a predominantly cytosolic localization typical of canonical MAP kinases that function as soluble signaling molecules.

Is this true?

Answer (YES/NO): NO